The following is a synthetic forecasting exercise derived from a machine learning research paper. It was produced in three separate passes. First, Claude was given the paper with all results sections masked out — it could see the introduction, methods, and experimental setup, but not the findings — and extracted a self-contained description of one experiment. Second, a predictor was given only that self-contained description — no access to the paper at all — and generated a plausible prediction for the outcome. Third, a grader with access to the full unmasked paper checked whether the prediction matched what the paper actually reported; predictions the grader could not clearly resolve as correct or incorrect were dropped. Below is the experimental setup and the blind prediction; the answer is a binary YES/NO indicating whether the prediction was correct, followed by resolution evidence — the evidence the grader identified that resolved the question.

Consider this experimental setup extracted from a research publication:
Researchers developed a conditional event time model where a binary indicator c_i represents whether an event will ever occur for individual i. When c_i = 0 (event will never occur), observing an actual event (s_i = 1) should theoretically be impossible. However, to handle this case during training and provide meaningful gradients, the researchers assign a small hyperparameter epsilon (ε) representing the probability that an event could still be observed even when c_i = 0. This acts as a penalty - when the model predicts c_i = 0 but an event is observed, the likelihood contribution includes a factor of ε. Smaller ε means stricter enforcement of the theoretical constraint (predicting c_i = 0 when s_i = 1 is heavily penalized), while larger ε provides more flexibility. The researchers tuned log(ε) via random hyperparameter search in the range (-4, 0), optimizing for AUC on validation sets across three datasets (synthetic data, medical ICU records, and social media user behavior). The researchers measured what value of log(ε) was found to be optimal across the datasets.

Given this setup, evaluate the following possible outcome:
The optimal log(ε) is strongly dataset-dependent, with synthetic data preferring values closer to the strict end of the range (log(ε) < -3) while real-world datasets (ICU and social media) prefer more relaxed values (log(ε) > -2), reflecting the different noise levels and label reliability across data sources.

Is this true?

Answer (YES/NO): NO